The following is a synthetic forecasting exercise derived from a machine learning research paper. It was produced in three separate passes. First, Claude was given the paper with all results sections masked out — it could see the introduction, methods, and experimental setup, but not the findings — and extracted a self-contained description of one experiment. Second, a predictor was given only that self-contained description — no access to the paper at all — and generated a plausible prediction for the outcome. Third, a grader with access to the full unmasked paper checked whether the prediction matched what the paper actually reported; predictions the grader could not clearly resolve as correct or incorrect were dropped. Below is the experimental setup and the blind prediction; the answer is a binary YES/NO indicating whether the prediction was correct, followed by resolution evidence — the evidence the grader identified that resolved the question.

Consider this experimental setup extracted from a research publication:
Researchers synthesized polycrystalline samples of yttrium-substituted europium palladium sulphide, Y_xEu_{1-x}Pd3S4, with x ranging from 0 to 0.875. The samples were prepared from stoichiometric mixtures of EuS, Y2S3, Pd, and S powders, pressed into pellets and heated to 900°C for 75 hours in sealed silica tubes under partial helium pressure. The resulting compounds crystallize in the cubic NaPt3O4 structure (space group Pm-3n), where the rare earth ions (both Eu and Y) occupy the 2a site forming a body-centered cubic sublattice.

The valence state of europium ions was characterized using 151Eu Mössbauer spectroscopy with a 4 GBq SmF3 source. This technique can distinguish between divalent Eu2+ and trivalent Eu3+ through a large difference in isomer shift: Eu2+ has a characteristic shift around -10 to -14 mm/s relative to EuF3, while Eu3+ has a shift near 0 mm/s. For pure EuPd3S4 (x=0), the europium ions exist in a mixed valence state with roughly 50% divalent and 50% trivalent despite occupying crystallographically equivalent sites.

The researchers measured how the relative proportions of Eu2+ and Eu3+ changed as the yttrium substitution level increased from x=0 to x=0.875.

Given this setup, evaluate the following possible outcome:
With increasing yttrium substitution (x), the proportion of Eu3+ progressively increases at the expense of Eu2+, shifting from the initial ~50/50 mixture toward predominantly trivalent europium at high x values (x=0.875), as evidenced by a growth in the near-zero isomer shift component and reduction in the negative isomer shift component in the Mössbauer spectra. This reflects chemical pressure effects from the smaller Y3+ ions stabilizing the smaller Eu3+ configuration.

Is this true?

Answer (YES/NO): NO